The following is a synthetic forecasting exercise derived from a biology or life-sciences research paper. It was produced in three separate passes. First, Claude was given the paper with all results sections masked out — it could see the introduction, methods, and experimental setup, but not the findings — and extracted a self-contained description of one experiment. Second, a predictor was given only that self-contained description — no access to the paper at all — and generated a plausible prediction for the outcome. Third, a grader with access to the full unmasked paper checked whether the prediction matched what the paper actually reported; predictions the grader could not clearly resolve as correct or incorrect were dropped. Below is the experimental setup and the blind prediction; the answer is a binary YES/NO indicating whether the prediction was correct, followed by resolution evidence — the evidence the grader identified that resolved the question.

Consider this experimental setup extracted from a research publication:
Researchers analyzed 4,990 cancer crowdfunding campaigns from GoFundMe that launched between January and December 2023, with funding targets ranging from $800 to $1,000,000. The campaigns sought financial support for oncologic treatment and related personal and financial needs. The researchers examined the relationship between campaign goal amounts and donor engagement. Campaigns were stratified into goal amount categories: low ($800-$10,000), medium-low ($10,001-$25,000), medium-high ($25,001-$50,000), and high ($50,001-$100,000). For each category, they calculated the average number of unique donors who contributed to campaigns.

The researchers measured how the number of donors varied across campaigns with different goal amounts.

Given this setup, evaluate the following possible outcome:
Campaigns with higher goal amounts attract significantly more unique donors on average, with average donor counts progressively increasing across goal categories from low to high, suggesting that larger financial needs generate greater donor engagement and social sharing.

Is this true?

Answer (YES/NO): YES